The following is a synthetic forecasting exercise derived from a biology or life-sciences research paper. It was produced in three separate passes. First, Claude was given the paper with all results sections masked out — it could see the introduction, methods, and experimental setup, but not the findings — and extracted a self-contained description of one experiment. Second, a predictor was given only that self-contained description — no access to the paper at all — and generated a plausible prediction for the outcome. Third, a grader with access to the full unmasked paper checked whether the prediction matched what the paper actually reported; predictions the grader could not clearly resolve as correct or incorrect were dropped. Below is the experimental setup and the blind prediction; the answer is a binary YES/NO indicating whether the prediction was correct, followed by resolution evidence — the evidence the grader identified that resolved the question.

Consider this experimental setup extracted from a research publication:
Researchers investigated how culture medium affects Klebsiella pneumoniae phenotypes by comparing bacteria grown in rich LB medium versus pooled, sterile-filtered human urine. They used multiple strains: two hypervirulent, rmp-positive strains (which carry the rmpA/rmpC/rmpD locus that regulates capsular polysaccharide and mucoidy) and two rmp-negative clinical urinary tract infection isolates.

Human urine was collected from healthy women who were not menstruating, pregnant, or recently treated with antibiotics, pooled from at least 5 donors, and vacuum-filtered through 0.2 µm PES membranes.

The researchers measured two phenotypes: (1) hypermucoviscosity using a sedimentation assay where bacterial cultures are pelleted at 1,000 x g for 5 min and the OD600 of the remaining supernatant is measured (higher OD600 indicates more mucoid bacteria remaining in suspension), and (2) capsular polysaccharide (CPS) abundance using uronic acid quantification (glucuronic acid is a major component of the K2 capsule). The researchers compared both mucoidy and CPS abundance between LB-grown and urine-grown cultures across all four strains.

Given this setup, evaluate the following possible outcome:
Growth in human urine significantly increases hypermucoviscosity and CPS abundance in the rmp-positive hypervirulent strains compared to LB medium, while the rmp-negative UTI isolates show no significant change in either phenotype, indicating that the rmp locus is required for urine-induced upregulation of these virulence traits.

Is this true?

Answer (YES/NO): NO